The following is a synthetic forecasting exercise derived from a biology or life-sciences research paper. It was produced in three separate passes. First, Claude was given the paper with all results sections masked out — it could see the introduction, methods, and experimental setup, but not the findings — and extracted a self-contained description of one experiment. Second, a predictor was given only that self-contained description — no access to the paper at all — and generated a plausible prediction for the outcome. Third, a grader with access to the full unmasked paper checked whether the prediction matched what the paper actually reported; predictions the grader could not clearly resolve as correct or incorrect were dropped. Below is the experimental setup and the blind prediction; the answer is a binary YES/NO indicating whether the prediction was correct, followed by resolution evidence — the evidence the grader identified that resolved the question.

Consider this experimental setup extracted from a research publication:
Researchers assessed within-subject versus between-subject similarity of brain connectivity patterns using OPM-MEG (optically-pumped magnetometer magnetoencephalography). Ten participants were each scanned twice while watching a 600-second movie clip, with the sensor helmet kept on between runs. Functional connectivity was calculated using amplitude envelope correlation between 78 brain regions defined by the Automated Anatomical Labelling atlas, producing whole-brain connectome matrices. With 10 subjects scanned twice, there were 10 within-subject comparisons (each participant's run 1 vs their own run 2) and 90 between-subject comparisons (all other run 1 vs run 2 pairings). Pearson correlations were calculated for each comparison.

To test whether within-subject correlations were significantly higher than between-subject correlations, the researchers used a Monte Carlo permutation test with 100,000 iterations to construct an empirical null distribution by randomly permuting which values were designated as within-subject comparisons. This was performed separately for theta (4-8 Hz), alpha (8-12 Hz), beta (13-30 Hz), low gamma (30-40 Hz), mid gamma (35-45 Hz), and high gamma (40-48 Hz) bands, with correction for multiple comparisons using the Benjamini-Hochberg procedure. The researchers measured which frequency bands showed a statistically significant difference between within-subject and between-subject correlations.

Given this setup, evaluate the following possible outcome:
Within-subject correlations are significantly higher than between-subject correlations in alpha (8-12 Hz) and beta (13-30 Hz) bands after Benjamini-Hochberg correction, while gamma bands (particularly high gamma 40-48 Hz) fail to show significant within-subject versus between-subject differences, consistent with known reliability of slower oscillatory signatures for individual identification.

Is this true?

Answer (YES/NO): NO